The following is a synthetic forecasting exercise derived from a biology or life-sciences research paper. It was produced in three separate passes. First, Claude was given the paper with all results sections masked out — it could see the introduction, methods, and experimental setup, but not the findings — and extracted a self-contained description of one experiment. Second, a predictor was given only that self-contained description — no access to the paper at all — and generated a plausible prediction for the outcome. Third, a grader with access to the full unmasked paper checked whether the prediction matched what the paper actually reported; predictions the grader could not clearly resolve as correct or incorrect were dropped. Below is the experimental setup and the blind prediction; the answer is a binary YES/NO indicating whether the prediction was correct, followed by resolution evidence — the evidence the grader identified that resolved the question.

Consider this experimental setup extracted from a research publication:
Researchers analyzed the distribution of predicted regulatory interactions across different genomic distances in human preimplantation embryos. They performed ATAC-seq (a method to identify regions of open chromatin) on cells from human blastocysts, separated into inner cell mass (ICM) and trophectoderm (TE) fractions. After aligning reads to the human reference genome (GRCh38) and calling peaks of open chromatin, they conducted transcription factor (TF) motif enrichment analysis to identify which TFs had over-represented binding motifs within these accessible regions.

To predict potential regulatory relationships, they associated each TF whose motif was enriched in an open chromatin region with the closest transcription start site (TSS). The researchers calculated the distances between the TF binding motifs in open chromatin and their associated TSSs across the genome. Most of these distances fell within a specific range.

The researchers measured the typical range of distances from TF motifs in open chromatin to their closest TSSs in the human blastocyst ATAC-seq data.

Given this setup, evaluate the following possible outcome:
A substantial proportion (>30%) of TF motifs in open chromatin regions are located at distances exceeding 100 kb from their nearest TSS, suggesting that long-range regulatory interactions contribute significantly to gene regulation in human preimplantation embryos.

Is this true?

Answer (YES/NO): NO